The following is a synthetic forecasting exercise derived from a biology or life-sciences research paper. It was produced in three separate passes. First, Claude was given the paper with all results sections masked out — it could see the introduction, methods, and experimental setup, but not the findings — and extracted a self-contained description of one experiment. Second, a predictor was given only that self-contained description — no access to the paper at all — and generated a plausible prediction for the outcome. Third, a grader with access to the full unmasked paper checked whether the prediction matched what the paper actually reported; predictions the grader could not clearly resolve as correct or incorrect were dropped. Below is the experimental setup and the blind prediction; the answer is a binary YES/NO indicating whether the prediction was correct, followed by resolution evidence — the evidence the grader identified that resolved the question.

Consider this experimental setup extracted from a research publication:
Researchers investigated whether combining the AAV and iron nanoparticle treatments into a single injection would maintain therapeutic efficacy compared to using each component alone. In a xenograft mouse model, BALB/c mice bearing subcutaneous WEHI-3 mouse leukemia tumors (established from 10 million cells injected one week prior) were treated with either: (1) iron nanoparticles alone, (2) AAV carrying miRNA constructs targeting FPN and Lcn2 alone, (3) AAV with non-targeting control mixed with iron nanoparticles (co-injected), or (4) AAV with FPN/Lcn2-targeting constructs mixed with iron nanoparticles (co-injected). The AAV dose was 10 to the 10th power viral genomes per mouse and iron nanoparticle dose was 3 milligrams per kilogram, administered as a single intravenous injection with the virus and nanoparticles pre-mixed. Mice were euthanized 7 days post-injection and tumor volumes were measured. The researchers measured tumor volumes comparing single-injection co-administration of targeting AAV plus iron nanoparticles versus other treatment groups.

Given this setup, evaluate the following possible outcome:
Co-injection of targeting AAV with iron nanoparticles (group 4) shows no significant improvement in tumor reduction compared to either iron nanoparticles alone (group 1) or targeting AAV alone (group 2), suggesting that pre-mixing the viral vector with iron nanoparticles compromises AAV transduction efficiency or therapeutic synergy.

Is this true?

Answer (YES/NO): NO